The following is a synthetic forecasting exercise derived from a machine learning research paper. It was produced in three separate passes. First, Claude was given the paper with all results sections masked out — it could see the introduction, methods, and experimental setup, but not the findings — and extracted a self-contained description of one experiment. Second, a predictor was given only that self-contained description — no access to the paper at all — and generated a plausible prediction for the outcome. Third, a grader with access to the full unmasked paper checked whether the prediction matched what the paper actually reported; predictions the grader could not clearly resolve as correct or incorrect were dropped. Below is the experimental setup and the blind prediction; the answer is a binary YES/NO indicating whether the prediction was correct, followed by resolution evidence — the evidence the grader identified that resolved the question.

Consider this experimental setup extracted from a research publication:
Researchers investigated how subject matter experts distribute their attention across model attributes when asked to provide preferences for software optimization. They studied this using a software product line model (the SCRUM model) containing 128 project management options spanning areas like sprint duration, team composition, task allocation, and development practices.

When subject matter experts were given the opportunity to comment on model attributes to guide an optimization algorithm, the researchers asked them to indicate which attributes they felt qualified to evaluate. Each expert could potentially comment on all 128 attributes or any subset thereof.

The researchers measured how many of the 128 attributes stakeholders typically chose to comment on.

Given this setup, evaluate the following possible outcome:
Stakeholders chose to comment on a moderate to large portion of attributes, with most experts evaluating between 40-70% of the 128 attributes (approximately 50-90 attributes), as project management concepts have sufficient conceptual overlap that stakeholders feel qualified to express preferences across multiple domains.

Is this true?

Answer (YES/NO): NO